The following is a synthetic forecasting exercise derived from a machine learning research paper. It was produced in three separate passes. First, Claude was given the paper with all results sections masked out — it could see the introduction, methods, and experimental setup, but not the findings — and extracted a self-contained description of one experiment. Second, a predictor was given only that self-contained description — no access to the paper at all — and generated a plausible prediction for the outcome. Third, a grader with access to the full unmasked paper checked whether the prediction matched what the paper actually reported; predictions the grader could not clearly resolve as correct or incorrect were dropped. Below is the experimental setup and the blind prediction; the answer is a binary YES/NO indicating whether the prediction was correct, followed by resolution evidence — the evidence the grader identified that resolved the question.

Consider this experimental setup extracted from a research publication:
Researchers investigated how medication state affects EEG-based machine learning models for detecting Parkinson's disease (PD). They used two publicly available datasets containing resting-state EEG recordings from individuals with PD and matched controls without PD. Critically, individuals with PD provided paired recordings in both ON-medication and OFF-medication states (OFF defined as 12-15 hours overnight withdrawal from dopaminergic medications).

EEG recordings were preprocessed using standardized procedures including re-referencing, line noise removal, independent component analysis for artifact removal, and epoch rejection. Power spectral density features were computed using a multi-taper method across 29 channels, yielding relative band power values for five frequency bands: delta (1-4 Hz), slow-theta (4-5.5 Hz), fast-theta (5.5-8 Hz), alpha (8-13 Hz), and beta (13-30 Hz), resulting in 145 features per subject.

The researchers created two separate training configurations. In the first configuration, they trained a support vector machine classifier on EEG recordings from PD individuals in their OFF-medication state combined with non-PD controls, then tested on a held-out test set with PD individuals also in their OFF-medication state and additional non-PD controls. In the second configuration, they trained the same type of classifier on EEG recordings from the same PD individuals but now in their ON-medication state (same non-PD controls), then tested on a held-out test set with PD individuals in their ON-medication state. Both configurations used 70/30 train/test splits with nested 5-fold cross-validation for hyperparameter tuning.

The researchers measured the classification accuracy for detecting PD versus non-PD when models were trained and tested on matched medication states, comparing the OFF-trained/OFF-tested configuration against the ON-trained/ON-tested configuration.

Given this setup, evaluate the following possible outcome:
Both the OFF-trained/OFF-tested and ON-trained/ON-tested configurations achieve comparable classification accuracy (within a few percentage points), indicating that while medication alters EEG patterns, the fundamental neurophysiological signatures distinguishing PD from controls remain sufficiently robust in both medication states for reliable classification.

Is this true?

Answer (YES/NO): NO